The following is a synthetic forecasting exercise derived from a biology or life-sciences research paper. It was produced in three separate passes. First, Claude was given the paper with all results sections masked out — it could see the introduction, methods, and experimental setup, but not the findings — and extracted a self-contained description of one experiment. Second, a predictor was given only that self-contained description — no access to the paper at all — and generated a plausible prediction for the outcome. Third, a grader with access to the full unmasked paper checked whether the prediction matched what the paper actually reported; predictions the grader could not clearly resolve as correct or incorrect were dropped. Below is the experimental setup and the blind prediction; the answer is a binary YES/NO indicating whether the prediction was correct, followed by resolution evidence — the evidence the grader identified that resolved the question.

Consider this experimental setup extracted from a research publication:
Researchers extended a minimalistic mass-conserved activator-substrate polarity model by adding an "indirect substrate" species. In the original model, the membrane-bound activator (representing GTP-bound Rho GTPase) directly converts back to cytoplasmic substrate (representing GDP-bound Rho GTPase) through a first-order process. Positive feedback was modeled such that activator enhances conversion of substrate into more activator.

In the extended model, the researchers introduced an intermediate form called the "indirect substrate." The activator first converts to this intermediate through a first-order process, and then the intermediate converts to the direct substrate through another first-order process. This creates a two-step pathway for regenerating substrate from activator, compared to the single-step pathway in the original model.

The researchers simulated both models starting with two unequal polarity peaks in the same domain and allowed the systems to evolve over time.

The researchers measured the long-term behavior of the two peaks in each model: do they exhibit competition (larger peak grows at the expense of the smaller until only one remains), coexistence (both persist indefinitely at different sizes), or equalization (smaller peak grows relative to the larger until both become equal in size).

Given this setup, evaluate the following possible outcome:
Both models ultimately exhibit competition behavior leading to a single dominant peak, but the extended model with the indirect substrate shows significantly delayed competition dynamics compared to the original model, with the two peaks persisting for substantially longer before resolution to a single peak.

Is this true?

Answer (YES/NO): NO